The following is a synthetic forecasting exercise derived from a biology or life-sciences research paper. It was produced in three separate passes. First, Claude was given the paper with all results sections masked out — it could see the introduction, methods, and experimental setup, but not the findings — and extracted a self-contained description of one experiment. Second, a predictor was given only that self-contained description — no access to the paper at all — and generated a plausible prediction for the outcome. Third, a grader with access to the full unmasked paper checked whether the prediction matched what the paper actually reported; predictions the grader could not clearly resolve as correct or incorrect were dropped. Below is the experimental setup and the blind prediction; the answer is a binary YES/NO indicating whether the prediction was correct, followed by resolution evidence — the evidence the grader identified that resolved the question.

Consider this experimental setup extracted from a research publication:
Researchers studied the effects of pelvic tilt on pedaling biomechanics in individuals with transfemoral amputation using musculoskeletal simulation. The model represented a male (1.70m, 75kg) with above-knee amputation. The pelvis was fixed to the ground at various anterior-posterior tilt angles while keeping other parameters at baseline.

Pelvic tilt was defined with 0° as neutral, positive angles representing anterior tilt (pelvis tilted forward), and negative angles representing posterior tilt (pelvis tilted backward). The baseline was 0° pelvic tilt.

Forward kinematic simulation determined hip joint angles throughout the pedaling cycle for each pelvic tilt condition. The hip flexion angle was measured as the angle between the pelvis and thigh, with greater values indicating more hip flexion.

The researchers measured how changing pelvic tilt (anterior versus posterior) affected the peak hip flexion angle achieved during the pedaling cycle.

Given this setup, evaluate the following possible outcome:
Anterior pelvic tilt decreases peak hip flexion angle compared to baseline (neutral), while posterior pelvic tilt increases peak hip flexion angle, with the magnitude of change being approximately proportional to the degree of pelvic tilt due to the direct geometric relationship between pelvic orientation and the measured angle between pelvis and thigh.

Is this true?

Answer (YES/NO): NO